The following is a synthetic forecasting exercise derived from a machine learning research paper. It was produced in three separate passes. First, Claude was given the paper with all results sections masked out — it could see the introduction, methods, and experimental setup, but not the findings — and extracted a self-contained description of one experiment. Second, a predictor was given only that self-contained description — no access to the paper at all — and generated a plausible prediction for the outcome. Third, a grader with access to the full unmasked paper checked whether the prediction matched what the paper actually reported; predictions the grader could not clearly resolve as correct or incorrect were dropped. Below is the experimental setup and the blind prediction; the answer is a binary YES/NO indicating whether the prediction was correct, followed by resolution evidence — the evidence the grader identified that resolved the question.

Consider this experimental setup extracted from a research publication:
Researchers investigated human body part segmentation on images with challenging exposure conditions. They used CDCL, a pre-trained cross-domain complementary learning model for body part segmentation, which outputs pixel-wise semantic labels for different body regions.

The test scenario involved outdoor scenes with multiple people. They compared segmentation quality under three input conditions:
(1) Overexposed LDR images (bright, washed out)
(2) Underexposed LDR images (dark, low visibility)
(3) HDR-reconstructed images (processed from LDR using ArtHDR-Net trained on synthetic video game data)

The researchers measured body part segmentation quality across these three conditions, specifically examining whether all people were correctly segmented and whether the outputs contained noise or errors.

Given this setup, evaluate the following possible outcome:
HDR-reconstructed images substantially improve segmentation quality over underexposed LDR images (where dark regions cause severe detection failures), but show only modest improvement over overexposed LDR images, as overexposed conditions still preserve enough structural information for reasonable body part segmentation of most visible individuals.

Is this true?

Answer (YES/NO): NO